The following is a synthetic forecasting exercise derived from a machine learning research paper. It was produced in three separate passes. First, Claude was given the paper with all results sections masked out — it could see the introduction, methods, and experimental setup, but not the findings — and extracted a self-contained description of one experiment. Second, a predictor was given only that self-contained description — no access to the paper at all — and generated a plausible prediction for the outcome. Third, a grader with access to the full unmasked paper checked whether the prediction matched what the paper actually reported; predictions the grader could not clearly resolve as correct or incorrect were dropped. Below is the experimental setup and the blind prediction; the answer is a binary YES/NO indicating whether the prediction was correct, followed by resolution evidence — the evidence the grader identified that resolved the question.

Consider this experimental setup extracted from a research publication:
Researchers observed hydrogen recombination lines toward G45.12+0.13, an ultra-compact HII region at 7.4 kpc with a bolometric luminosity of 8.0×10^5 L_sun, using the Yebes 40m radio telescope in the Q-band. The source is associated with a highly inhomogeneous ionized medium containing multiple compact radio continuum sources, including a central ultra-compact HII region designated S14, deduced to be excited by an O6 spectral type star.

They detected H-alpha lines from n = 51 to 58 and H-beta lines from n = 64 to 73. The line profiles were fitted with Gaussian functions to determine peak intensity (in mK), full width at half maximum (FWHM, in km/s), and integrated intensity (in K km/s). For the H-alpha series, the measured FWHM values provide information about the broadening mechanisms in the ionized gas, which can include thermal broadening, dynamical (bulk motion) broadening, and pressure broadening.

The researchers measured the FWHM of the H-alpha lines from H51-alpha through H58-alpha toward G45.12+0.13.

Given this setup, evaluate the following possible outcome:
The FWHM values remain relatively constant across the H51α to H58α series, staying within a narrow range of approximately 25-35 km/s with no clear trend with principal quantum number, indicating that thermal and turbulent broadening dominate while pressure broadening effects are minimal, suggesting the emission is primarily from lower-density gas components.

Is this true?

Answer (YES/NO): NO